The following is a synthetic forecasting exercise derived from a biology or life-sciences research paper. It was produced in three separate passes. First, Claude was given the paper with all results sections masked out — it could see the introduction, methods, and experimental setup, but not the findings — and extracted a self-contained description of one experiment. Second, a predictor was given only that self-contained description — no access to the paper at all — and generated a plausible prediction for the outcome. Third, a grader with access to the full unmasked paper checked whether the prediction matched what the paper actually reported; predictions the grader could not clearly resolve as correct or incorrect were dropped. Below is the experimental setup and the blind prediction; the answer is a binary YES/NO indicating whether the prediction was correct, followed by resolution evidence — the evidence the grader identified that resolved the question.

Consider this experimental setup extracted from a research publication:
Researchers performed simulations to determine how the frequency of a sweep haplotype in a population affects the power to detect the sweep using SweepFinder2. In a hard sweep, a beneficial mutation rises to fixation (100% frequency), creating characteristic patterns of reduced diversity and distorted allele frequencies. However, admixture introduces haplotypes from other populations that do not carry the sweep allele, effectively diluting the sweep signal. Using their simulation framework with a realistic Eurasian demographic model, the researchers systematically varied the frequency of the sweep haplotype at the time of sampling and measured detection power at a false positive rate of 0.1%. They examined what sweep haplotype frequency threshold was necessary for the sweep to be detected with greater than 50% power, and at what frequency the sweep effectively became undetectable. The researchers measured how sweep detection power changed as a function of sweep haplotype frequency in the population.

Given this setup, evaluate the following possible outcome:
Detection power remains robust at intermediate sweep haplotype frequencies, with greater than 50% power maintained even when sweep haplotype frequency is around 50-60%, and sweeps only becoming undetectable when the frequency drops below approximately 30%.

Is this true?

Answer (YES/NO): NO